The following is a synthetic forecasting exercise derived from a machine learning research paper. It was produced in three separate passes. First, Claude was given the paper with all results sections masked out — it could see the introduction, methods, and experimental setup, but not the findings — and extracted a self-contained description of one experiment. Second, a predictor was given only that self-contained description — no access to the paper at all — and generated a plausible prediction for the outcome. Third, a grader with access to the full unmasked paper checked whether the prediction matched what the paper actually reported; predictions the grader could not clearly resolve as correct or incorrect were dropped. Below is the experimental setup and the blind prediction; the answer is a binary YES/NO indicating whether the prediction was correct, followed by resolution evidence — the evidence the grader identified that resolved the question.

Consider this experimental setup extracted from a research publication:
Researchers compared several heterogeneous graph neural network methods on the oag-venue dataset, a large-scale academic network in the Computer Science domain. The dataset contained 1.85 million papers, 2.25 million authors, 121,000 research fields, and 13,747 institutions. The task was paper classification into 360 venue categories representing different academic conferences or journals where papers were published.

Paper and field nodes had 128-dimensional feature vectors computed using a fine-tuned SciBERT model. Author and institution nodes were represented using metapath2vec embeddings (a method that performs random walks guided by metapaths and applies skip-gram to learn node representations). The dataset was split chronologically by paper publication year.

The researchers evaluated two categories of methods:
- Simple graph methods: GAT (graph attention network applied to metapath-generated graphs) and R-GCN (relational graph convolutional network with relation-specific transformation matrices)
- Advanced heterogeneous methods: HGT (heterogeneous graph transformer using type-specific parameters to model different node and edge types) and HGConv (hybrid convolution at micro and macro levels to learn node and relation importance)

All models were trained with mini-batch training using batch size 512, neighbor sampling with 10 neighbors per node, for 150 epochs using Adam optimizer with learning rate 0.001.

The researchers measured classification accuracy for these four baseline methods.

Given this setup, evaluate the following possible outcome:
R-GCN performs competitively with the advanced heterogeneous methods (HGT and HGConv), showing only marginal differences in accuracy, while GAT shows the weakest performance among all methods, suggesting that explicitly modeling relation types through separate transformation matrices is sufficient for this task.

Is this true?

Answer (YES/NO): NO